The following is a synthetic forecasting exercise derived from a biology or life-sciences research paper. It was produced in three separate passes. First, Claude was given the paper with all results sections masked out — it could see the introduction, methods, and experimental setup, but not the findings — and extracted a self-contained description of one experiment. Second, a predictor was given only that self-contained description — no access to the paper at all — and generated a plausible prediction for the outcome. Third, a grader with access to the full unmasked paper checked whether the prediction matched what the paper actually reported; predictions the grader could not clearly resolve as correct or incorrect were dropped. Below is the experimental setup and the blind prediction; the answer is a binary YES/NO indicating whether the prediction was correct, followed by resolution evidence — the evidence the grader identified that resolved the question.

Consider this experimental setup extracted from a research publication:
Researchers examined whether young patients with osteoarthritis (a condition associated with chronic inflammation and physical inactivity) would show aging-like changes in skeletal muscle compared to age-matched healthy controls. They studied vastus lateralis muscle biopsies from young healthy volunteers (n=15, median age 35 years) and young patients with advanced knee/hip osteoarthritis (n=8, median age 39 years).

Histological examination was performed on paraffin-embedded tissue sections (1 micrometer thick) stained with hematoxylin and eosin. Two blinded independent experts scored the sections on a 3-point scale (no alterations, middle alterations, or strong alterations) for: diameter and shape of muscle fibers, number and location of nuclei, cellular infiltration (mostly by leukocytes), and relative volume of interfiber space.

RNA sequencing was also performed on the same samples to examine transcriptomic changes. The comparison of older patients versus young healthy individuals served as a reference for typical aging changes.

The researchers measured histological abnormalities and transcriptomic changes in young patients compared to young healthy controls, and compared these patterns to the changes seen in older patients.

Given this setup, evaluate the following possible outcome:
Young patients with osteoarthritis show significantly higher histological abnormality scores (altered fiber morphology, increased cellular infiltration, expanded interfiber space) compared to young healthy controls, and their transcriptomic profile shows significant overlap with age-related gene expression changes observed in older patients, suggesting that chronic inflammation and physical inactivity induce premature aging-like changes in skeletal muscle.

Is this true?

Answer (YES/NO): YES